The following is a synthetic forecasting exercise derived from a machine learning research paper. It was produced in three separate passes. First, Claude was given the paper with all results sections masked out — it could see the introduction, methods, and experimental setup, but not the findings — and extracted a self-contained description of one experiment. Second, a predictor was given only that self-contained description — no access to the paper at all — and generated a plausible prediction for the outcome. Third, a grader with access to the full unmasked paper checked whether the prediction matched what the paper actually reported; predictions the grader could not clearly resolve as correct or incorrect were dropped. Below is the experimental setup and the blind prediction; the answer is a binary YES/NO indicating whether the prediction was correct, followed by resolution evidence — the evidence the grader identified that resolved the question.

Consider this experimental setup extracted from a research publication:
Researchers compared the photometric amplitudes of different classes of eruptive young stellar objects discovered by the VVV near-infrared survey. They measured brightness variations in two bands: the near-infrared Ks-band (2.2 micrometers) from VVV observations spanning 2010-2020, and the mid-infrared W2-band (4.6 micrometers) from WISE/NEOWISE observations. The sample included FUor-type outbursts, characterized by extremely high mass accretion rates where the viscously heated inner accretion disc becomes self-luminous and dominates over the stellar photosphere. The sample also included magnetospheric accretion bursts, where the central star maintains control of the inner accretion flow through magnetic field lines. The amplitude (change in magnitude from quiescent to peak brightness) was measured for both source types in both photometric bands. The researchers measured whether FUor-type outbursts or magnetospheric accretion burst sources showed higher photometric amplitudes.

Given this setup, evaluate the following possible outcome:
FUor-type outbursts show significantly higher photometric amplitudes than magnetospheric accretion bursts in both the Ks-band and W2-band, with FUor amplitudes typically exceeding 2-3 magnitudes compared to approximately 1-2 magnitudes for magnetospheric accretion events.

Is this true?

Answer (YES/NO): NO